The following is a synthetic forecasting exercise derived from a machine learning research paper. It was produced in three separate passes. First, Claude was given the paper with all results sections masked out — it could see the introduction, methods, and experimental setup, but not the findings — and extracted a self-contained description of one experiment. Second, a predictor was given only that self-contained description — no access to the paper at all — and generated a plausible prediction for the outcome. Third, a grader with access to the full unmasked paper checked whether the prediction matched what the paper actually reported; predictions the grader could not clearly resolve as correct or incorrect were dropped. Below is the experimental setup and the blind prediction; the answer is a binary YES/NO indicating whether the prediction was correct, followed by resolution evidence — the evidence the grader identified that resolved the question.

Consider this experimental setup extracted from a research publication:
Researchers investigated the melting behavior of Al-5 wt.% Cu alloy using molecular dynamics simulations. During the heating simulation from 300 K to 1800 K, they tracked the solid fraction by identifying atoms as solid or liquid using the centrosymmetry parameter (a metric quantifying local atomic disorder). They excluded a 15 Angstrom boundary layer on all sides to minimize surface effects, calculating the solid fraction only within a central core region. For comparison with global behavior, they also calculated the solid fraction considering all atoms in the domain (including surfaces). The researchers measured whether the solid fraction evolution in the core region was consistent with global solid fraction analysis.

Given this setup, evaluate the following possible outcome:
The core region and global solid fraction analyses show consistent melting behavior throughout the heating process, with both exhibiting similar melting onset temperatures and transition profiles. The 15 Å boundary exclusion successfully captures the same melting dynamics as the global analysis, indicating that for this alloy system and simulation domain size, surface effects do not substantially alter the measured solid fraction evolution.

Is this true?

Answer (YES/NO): YES